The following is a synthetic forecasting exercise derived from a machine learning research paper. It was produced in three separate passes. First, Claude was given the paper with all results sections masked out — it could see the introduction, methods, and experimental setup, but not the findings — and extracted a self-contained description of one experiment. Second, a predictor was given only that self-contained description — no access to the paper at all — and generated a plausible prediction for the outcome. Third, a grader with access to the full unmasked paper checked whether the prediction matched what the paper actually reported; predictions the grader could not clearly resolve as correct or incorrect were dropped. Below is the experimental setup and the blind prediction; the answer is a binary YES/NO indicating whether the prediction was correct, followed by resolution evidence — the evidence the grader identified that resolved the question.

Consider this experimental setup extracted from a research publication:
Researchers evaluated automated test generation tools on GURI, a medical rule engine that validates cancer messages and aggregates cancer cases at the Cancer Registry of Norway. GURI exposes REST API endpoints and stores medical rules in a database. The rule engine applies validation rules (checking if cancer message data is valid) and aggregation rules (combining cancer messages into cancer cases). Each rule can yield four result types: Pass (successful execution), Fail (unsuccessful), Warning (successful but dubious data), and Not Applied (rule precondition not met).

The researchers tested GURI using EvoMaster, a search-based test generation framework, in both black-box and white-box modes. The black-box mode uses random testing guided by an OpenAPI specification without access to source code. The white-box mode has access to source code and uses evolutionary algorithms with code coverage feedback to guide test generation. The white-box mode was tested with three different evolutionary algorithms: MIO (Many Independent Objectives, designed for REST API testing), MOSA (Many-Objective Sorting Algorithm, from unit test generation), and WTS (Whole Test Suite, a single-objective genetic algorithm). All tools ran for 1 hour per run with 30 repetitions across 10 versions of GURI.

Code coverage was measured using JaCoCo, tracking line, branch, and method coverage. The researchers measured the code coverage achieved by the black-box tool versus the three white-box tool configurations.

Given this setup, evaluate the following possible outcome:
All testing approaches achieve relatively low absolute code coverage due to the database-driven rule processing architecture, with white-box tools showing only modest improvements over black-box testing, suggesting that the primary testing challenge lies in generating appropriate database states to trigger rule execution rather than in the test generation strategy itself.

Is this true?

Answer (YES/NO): NO